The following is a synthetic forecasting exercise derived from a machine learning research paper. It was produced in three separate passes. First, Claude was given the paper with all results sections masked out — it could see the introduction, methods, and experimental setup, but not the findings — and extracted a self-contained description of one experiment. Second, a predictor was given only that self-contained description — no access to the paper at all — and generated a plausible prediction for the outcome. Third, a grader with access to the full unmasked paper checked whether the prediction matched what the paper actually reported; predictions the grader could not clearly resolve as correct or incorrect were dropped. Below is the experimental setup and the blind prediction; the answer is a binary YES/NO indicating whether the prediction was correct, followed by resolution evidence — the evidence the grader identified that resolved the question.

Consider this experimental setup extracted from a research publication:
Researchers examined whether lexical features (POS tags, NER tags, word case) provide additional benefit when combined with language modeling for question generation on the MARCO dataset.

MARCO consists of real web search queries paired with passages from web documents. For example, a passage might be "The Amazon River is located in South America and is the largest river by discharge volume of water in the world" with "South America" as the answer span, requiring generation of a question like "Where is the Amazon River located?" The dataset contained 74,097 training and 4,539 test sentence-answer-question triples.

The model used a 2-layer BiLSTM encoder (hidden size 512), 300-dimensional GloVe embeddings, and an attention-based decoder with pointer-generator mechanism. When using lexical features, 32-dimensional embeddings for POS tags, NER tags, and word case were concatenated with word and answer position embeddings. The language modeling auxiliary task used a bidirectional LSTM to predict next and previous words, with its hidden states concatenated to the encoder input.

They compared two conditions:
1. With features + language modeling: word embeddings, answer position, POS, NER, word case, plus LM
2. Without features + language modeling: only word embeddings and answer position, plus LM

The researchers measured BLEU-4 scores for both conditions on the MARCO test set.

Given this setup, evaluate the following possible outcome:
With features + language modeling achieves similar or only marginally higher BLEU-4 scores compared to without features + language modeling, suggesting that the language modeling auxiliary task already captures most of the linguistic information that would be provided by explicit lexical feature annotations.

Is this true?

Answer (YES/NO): YES